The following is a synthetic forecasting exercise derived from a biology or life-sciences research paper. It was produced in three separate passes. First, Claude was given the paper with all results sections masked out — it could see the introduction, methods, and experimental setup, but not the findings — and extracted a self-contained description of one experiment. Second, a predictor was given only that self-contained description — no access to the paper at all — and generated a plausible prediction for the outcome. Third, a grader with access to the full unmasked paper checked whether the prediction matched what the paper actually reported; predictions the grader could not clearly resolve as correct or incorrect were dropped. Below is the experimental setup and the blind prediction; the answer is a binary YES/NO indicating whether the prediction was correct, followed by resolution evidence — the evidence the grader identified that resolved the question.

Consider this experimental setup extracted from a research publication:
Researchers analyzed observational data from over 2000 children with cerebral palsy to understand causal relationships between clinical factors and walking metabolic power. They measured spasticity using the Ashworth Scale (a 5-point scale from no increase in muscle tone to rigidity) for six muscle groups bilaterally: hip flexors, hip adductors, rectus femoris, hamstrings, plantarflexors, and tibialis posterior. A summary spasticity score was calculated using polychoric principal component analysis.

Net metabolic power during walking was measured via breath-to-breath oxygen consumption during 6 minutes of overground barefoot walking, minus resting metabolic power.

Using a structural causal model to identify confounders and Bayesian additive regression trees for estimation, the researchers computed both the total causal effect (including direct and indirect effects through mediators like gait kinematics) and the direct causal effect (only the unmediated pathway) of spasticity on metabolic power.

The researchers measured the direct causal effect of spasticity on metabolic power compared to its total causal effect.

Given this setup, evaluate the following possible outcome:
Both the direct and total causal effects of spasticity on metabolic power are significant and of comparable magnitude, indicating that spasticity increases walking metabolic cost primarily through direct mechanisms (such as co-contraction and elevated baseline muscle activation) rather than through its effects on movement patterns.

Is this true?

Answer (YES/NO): NO